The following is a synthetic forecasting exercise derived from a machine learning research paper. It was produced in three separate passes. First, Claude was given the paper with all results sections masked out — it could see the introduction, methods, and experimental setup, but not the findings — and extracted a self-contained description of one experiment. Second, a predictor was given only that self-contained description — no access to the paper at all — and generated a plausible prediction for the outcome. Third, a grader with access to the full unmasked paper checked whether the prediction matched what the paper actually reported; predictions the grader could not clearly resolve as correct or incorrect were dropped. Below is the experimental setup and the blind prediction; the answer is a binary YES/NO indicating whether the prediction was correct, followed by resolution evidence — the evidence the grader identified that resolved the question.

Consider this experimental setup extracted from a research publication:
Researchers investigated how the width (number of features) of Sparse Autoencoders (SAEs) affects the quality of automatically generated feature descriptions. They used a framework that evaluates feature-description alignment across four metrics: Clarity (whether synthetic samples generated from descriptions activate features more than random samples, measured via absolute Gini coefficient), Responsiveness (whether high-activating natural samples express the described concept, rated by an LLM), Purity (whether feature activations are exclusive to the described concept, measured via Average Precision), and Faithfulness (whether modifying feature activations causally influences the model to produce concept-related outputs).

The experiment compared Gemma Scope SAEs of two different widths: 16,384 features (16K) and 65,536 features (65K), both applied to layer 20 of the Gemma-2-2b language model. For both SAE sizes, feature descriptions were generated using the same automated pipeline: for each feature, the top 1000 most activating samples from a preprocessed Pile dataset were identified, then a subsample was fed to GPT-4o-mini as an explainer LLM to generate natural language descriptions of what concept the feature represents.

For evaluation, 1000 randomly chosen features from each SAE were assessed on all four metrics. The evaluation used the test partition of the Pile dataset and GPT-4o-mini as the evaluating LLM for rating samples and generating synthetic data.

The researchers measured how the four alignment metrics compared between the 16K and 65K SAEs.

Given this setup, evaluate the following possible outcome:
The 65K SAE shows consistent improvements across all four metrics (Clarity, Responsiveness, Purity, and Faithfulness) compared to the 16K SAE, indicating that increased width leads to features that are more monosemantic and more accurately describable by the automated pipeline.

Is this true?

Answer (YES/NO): NO